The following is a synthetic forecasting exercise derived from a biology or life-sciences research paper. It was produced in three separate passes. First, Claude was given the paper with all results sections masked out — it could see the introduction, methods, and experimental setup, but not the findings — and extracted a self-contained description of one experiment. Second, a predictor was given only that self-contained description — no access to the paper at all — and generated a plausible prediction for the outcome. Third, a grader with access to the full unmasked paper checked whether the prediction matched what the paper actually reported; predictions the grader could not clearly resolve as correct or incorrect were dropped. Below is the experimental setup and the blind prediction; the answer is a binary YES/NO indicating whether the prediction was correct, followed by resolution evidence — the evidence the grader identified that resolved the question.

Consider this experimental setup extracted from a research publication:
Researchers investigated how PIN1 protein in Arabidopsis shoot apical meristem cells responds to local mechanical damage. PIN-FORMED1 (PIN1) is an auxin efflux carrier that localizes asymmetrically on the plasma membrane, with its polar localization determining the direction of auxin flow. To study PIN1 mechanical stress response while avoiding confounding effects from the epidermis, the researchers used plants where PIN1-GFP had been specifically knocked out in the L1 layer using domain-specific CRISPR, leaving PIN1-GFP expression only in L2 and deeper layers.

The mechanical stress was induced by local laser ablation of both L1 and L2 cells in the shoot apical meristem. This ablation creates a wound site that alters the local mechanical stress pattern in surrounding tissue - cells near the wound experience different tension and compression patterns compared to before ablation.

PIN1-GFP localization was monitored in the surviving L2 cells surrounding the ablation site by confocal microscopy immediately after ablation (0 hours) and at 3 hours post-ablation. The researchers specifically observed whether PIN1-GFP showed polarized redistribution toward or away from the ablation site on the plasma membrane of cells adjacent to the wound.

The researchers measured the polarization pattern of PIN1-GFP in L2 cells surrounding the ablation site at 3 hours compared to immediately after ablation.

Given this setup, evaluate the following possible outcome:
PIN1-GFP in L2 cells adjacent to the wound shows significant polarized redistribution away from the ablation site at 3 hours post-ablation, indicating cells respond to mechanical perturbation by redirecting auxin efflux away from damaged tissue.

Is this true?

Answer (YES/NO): YES